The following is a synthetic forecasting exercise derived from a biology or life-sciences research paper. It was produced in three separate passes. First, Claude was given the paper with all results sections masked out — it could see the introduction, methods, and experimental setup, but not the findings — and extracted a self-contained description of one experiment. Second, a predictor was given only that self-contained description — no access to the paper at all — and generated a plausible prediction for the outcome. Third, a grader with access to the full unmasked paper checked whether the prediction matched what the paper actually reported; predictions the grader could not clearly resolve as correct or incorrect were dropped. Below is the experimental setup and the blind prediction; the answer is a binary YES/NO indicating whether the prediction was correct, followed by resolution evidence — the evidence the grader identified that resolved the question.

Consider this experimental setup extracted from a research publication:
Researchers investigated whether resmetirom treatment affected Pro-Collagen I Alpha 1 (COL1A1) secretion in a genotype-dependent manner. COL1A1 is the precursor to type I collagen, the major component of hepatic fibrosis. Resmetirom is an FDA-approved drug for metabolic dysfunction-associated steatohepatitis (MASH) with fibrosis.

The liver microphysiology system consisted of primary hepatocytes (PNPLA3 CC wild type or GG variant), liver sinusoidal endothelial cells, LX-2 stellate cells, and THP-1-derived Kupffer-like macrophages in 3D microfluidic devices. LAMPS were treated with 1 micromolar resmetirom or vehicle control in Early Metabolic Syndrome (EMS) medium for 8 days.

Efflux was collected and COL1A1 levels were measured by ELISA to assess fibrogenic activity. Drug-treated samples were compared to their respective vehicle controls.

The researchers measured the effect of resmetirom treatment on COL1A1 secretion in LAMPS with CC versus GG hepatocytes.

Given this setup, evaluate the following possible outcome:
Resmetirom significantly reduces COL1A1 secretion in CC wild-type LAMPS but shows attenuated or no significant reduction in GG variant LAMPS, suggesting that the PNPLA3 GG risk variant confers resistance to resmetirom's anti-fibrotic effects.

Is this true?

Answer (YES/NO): YES